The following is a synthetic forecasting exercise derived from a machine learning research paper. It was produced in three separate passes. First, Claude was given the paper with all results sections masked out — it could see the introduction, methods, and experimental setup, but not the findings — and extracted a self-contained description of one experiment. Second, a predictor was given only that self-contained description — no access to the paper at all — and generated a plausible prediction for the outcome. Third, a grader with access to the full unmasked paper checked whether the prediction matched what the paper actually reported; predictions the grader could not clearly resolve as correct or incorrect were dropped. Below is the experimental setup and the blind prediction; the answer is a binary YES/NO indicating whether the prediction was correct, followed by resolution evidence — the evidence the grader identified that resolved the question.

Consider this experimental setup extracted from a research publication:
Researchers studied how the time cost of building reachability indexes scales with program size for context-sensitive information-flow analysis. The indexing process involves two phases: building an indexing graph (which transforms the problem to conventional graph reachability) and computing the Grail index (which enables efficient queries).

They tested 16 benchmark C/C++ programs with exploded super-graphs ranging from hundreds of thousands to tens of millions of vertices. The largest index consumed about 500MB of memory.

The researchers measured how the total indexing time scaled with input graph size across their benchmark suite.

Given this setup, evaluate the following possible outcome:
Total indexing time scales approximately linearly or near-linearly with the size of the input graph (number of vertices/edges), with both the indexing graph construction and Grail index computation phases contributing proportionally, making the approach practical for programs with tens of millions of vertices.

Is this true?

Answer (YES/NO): YES